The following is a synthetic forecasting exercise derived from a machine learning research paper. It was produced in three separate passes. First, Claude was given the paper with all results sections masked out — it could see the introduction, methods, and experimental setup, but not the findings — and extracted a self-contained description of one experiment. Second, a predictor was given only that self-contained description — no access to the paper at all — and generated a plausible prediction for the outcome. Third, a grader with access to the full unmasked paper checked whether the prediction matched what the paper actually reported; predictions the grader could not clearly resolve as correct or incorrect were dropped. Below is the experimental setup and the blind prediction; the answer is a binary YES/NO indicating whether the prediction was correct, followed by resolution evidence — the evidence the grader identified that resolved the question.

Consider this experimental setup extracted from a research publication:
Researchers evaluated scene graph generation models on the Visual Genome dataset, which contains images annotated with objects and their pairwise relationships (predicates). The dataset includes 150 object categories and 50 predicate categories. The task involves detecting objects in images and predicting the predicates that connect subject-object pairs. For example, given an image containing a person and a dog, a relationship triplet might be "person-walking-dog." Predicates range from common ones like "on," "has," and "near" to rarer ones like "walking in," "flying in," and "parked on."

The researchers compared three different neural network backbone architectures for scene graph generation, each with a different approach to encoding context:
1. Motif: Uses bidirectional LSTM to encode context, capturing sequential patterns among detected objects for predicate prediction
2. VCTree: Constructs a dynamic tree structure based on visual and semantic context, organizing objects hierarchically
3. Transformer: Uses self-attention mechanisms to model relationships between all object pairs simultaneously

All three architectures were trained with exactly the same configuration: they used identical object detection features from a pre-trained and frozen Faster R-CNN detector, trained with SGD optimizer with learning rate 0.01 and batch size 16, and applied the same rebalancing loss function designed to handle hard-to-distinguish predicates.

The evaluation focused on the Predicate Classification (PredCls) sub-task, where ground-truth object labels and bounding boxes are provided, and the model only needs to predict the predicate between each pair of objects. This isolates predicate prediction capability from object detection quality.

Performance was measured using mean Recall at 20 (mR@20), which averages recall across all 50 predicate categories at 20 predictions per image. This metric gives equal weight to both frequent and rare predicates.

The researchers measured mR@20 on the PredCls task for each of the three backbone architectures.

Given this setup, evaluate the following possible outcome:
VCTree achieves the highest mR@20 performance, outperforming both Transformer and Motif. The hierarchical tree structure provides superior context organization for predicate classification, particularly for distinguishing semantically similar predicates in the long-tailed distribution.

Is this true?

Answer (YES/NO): YES